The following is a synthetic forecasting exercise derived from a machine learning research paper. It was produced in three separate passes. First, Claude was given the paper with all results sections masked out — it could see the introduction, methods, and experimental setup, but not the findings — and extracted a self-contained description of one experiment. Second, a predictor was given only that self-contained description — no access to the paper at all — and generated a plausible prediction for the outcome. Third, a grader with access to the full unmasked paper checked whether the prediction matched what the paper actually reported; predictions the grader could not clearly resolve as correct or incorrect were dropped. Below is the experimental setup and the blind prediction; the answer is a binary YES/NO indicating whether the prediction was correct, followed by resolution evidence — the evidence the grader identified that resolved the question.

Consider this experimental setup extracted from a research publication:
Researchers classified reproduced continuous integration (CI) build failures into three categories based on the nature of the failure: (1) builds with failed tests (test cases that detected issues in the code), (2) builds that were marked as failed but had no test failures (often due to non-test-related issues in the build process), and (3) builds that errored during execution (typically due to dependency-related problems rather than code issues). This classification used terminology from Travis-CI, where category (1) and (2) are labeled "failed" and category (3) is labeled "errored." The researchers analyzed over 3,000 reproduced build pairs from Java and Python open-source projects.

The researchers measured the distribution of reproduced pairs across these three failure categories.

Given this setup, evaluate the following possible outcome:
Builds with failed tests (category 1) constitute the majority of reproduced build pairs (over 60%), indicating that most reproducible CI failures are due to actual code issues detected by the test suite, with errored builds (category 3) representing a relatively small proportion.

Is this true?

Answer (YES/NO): NO